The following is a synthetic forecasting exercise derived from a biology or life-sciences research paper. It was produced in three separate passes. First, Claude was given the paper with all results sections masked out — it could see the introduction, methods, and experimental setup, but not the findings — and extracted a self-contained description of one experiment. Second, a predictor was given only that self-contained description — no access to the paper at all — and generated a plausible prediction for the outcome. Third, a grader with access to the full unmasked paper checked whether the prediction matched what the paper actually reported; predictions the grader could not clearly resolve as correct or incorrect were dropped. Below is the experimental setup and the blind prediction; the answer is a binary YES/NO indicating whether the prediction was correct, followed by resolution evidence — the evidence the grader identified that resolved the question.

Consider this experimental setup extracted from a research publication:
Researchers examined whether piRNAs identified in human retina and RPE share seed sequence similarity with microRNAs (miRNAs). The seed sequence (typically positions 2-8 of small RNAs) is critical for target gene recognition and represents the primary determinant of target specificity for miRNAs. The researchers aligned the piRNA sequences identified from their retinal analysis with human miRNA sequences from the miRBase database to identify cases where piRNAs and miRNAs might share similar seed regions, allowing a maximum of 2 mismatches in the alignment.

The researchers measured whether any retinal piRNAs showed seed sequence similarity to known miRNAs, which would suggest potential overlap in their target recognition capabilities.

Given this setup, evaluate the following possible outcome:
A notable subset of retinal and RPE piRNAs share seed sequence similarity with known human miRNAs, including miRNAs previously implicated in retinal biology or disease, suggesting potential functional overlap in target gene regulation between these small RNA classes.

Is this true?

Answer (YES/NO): NO